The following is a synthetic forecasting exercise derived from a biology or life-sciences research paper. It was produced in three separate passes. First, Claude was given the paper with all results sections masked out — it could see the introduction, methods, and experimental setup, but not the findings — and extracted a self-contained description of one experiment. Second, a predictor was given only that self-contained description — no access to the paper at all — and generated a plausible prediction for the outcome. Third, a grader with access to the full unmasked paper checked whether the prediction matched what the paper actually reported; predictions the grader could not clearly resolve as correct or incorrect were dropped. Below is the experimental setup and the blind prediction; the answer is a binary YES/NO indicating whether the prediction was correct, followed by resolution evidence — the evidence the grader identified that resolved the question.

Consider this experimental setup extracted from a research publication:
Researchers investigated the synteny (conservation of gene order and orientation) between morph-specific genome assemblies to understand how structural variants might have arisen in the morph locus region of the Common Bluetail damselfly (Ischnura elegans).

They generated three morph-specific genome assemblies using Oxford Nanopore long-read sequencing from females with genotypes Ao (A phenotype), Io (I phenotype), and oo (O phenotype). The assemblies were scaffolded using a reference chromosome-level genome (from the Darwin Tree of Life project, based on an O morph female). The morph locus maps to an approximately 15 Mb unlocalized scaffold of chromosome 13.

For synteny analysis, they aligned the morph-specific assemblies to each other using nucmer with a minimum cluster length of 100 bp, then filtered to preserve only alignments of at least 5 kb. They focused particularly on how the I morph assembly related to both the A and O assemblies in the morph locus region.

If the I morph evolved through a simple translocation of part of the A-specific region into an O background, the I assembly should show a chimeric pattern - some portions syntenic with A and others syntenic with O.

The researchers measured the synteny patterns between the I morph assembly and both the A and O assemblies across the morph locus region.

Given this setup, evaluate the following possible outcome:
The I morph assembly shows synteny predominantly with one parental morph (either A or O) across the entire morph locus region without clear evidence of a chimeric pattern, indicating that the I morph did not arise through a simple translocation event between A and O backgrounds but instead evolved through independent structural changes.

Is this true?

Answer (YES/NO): NO